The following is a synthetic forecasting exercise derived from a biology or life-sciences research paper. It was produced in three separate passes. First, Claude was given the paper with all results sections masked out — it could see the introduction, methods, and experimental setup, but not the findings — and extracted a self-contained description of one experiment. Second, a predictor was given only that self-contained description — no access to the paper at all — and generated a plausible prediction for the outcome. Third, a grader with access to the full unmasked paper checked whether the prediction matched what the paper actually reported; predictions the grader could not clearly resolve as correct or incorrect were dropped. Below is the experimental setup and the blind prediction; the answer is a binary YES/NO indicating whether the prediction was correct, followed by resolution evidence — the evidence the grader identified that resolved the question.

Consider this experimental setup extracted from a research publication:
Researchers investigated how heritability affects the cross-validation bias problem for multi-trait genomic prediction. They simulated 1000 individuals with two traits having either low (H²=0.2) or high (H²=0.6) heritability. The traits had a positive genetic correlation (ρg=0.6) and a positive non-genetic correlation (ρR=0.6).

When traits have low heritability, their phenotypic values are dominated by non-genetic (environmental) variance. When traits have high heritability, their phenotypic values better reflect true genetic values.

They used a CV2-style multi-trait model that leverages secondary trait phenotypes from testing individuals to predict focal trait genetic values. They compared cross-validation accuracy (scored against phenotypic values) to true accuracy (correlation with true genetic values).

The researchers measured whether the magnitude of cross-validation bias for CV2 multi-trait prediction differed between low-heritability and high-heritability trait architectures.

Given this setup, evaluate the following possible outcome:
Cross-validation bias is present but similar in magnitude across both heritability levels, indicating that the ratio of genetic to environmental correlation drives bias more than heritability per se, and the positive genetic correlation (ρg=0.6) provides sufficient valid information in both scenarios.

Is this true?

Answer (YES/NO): NO